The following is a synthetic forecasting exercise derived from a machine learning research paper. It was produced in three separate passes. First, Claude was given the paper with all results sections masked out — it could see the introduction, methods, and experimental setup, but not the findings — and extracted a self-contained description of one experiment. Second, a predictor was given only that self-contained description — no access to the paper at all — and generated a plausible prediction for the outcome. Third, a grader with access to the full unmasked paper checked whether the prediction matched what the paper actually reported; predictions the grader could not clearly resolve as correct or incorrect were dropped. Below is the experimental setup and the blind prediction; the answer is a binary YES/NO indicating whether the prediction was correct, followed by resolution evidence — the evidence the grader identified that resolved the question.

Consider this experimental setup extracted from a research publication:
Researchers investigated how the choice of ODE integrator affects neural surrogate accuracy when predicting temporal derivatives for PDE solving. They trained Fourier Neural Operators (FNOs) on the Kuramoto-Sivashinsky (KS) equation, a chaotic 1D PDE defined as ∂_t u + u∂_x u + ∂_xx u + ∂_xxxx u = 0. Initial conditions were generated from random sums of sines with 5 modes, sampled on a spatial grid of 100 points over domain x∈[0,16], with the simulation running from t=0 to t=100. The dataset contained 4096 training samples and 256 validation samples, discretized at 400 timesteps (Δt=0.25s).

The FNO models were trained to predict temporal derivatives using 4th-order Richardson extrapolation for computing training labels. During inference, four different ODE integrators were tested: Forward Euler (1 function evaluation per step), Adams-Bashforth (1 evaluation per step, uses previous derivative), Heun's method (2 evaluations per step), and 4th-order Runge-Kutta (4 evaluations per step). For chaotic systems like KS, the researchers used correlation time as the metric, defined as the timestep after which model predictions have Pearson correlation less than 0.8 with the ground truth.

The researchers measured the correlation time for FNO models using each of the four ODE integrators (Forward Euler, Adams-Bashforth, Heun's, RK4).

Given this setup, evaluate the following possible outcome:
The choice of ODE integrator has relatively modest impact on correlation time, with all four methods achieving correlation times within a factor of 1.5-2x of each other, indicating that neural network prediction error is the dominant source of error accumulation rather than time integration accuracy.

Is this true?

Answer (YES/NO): NO